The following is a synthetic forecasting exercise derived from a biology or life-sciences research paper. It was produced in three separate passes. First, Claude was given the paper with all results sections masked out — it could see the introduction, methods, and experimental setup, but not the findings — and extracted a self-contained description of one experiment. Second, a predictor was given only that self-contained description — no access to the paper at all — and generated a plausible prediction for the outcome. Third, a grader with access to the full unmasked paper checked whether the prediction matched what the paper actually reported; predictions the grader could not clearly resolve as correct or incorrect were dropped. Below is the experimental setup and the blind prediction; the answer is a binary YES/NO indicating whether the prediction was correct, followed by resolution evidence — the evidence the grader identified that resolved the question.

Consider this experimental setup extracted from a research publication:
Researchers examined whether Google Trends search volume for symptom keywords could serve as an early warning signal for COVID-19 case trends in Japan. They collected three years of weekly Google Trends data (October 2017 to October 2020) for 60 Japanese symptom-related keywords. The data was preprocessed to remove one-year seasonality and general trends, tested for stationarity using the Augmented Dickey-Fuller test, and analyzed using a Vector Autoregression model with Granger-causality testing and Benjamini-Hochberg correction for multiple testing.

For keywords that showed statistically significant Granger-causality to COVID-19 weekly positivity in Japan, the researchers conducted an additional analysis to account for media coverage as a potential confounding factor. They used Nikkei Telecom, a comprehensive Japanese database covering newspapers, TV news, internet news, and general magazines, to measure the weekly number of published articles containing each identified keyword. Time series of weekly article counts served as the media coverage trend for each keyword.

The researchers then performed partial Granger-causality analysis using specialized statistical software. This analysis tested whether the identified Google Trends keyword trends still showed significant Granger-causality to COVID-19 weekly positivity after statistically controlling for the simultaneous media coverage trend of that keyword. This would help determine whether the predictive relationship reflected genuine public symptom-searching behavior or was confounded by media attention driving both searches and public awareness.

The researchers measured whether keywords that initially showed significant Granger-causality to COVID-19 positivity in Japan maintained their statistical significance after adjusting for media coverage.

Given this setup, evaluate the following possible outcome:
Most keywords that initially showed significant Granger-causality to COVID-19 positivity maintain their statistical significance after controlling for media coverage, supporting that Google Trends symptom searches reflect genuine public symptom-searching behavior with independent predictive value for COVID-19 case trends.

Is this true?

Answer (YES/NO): NO